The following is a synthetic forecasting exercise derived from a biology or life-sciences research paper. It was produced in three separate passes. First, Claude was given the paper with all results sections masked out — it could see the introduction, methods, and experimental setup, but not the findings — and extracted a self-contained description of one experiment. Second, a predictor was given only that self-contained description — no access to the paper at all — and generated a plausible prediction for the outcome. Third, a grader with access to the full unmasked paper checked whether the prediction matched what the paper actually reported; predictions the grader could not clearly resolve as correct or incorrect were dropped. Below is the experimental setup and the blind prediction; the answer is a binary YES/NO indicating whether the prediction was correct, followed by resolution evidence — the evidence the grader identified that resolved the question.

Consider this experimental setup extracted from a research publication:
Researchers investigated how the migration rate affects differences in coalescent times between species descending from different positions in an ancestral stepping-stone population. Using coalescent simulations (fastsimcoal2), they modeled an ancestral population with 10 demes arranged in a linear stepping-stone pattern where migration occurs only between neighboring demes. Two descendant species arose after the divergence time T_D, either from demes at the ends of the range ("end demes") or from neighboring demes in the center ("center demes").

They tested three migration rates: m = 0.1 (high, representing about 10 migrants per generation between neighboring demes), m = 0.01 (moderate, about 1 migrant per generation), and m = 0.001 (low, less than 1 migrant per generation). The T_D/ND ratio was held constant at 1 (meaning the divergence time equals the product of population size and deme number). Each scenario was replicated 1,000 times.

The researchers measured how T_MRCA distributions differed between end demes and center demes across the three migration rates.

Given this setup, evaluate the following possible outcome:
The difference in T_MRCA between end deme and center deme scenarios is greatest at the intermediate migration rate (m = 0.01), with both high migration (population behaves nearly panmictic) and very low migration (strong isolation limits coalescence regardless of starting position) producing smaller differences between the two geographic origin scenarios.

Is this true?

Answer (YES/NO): NO